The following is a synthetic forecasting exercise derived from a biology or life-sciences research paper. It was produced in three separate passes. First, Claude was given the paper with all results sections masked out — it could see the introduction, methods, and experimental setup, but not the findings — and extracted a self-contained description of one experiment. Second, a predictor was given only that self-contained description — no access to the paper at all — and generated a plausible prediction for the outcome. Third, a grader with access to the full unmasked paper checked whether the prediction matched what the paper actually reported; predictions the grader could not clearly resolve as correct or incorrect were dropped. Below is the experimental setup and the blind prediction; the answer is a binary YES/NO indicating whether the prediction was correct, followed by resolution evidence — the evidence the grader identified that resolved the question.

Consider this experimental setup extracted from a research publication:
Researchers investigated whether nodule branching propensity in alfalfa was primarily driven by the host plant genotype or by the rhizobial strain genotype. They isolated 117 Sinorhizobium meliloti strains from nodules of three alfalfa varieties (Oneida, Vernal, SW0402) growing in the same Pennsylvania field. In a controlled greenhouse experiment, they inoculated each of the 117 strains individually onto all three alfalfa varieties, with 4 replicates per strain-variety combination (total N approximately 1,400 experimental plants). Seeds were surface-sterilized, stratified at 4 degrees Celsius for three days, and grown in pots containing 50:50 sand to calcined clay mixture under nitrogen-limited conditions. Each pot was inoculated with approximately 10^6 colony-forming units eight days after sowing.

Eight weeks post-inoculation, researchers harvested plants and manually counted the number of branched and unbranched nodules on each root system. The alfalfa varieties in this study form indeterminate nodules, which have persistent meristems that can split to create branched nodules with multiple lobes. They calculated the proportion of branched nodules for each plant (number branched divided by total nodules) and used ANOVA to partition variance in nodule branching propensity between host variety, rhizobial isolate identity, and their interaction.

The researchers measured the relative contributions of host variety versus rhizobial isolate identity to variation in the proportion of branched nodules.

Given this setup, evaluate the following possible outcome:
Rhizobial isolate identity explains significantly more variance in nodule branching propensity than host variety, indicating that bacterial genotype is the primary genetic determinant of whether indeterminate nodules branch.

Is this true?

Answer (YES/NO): NO